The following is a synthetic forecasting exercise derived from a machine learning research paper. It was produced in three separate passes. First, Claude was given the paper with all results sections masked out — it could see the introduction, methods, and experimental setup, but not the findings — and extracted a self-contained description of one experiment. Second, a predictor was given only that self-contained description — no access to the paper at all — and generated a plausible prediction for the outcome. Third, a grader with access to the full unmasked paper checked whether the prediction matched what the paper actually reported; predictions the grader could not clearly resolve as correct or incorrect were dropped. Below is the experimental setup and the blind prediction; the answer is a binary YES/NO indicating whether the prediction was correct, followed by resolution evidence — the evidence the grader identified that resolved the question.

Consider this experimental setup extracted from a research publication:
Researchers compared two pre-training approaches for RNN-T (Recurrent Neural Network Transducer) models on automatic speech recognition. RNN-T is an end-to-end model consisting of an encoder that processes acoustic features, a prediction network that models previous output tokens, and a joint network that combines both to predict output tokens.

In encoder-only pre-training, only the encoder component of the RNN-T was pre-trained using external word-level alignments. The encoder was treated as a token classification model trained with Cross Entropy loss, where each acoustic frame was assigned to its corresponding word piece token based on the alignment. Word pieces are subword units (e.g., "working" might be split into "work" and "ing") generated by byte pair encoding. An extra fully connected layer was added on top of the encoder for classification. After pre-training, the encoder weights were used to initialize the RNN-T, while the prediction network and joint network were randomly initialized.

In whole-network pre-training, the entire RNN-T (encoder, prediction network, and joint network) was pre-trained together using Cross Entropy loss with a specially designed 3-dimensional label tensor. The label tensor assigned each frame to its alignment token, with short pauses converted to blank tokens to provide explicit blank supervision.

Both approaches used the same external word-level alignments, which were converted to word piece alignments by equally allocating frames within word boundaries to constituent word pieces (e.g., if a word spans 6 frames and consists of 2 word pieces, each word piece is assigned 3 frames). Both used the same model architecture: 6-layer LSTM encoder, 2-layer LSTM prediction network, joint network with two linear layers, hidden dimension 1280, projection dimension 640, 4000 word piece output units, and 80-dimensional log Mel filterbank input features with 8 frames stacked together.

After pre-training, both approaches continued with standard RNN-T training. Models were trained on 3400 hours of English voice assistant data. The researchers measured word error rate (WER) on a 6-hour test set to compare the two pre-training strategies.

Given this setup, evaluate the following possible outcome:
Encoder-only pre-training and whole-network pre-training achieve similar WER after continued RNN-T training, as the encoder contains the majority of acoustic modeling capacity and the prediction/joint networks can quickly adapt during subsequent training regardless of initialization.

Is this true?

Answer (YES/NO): NO